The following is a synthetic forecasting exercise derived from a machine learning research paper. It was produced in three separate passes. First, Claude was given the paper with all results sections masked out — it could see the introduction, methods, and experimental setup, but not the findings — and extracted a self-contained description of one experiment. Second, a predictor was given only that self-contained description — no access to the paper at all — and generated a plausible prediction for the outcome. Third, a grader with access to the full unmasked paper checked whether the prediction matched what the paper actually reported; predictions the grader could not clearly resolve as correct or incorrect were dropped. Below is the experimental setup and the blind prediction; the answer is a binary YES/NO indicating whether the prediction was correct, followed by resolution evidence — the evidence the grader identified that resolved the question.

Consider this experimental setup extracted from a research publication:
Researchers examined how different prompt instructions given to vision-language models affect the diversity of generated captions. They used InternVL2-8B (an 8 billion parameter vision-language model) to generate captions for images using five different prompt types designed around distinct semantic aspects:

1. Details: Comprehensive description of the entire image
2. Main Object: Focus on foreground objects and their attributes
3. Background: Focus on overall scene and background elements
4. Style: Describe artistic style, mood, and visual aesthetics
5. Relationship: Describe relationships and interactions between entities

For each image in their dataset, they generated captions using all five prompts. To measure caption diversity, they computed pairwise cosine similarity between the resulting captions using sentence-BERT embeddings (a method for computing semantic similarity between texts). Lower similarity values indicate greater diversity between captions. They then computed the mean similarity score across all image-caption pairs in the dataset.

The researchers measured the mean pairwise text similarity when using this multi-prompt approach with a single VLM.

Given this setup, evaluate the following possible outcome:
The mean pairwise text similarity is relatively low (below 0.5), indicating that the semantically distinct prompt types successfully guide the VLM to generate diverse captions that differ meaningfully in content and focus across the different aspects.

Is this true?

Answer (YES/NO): YES